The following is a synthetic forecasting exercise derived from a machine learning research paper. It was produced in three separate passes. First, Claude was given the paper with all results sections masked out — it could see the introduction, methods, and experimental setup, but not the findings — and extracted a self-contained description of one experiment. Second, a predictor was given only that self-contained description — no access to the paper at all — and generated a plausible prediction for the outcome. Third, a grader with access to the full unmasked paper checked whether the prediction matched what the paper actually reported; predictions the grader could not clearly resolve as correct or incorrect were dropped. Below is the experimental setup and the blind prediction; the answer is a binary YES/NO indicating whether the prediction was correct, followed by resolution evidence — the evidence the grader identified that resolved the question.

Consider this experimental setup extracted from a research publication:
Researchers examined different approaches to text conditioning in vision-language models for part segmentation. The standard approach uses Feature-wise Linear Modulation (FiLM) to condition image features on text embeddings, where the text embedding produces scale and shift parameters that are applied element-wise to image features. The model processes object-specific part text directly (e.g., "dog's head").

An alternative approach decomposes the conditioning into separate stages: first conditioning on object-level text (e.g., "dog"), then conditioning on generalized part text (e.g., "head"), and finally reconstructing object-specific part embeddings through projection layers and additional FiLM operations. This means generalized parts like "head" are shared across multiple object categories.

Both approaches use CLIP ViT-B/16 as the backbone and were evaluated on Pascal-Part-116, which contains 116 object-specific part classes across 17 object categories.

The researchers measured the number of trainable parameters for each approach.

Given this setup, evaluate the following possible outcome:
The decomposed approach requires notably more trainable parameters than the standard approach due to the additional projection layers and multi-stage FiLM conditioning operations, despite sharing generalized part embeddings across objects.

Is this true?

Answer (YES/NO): NO